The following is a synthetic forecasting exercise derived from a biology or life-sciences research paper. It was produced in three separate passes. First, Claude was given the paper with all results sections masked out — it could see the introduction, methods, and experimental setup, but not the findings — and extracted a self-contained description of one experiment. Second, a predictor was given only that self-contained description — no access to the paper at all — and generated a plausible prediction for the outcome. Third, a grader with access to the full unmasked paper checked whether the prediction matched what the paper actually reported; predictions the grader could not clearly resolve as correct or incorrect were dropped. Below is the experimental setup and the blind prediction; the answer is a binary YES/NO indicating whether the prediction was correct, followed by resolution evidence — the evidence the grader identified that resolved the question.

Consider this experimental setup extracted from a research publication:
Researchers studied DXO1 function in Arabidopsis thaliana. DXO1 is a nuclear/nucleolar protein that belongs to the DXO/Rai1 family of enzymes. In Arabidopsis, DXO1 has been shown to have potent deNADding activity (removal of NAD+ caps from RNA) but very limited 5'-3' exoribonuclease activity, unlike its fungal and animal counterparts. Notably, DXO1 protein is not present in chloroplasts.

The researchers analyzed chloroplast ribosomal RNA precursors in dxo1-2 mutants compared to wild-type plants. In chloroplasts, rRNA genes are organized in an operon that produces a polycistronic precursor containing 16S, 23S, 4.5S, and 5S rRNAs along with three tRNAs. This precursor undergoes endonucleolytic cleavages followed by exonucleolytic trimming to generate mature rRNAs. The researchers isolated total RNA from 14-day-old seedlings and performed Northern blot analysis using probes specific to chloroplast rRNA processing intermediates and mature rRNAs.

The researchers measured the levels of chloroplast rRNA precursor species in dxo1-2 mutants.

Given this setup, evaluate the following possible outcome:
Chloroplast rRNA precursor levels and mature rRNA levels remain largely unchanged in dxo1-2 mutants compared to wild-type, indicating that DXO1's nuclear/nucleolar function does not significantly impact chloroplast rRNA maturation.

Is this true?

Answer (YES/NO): NO